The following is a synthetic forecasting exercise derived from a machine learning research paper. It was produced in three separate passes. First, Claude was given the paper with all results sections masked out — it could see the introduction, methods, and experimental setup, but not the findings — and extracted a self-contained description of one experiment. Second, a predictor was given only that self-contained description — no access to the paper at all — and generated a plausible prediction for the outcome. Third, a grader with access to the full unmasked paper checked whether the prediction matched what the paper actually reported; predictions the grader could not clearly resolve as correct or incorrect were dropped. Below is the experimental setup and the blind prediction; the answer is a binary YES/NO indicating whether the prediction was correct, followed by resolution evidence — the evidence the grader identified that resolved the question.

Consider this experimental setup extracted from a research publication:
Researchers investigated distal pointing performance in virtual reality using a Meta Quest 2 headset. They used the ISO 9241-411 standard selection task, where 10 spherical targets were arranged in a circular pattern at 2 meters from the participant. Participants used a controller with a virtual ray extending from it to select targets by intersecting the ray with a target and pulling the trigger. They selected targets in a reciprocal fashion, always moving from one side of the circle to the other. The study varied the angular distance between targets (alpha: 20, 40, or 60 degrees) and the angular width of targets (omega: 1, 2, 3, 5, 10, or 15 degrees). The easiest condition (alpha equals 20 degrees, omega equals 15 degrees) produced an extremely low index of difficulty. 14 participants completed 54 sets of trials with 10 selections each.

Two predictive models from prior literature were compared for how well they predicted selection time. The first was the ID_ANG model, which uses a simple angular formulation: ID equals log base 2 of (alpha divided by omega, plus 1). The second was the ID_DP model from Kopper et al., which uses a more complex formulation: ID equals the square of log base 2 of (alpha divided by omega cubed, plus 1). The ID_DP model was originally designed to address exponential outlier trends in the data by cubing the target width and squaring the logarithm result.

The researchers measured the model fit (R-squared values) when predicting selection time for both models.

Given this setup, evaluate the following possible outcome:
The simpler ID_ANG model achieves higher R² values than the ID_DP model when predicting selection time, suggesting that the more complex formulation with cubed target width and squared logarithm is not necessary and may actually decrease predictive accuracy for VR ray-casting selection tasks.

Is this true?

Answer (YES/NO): YES